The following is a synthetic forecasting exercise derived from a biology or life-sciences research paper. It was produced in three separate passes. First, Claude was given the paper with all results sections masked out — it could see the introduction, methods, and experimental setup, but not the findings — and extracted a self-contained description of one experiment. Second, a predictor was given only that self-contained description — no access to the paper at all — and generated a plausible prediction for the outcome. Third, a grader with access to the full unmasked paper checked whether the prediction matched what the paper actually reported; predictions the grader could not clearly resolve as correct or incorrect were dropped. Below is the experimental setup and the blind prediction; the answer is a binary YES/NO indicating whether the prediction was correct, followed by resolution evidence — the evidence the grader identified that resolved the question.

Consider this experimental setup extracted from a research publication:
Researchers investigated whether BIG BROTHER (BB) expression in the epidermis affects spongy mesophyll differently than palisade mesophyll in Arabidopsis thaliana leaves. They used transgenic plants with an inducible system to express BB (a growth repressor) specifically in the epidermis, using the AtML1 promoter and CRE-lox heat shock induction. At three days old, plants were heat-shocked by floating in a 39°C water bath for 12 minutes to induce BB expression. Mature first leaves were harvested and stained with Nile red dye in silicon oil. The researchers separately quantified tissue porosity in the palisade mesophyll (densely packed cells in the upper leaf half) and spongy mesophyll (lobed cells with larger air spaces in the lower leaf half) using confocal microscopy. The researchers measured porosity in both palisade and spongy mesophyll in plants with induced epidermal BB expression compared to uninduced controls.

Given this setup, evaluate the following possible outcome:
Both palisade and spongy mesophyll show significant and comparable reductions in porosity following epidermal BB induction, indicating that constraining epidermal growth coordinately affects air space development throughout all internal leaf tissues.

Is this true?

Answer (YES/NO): NO